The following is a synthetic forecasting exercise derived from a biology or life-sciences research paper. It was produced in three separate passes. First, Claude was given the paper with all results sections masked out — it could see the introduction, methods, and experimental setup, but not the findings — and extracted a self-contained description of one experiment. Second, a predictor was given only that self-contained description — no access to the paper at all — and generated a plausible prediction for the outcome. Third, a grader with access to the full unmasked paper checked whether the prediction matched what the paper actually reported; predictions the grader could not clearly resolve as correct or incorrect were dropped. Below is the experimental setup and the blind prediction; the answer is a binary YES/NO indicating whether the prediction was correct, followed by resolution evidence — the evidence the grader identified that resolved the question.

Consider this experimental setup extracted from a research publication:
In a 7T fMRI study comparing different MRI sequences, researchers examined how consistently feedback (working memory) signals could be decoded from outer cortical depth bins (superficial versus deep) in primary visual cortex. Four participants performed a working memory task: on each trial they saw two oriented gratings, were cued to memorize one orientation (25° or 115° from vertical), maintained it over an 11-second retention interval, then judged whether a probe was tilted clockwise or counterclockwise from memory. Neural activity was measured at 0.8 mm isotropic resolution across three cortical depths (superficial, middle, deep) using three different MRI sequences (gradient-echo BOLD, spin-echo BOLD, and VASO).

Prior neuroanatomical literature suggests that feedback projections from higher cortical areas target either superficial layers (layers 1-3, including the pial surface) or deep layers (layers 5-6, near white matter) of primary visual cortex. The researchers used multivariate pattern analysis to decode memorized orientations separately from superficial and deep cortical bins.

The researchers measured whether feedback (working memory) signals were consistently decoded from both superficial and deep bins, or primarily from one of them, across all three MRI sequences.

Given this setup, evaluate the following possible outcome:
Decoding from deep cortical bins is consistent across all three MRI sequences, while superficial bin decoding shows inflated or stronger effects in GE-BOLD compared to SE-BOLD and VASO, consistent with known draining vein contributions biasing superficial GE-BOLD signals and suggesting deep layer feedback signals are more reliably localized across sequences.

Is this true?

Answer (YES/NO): NO